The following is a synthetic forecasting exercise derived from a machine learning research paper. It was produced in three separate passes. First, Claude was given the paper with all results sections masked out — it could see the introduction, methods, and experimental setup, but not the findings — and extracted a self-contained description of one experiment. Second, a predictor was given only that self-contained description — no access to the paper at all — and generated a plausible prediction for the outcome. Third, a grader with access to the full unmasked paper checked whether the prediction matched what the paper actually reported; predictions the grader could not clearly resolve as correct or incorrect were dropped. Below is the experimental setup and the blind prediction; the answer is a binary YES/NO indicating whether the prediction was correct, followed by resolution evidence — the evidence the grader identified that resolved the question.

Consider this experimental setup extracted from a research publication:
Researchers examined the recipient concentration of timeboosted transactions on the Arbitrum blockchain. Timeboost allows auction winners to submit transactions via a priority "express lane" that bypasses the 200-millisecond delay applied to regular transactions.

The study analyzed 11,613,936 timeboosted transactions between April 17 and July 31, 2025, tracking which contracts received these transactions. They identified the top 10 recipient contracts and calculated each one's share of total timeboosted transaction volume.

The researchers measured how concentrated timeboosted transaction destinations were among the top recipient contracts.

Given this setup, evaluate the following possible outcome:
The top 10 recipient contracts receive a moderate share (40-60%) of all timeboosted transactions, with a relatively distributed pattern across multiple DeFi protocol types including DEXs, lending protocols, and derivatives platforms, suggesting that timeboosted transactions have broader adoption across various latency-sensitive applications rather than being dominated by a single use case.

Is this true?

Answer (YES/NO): NO